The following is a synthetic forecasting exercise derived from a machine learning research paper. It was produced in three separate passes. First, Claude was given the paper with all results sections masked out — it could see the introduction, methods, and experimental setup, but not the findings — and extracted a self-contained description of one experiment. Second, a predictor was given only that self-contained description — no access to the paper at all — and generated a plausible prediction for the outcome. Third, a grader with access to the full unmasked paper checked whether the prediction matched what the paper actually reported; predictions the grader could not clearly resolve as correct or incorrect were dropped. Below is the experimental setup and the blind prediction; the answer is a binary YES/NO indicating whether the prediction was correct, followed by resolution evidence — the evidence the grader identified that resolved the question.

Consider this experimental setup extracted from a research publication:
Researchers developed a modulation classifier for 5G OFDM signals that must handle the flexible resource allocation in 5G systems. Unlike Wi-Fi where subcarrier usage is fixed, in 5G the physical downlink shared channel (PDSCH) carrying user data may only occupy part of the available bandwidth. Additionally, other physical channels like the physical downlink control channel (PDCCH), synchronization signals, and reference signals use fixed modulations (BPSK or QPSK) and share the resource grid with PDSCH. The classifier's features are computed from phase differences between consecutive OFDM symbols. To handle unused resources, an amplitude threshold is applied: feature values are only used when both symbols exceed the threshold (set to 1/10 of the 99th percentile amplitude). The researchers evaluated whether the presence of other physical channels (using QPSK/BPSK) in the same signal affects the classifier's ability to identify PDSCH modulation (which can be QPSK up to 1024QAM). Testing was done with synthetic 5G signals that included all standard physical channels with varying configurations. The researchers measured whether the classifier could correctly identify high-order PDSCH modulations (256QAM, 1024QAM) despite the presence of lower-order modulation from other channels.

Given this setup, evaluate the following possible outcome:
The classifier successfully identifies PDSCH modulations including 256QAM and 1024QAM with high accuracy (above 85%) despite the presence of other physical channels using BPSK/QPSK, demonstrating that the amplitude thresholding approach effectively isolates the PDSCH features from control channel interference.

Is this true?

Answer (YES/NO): NO